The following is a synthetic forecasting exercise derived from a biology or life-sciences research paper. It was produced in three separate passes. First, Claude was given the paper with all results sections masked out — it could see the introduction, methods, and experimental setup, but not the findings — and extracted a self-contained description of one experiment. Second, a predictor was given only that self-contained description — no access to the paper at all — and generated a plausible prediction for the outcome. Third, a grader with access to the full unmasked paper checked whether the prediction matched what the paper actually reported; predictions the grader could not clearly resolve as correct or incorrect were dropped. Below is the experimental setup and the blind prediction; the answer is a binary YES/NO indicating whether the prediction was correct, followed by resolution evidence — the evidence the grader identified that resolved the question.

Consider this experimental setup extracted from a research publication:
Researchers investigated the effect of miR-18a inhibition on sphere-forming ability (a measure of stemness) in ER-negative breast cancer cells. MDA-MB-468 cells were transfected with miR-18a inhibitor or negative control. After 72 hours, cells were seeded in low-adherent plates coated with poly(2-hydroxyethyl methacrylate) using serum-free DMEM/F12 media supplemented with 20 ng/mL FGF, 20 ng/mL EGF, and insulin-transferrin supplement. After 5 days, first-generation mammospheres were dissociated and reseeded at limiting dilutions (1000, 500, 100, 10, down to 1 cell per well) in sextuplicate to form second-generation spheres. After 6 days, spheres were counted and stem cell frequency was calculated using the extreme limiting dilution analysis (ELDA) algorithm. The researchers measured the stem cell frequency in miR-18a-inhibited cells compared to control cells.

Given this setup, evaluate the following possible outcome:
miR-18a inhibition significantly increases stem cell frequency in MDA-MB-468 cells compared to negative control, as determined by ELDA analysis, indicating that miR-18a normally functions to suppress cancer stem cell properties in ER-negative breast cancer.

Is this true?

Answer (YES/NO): YES